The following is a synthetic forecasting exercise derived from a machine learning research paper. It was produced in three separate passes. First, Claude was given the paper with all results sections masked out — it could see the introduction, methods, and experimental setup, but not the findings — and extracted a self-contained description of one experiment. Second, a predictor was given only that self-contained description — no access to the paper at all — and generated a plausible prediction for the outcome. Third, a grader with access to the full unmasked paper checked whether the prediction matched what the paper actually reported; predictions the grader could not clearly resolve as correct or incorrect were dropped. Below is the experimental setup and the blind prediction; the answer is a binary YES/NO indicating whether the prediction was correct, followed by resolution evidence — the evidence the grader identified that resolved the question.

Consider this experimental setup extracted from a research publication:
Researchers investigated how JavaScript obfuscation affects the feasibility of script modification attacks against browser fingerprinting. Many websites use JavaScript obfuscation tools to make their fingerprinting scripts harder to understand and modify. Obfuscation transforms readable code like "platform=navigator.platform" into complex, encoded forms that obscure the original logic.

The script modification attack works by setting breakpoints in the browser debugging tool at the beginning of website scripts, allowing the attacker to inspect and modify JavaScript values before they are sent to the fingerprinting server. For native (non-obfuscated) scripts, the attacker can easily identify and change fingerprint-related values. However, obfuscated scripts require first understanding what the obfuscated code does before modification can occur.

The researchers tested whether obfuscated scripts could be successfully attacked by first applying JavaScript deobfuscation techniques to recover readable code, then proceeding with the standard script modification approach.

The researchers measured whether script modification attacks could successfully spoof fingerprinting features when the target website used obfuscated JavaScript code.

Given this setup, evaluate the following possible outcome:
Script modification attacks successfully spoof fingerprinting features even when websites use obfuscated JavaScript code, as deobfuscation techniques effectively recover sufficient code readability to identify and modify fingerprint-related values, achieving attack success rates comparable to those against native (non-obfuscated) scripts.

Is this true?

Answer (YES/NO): YES